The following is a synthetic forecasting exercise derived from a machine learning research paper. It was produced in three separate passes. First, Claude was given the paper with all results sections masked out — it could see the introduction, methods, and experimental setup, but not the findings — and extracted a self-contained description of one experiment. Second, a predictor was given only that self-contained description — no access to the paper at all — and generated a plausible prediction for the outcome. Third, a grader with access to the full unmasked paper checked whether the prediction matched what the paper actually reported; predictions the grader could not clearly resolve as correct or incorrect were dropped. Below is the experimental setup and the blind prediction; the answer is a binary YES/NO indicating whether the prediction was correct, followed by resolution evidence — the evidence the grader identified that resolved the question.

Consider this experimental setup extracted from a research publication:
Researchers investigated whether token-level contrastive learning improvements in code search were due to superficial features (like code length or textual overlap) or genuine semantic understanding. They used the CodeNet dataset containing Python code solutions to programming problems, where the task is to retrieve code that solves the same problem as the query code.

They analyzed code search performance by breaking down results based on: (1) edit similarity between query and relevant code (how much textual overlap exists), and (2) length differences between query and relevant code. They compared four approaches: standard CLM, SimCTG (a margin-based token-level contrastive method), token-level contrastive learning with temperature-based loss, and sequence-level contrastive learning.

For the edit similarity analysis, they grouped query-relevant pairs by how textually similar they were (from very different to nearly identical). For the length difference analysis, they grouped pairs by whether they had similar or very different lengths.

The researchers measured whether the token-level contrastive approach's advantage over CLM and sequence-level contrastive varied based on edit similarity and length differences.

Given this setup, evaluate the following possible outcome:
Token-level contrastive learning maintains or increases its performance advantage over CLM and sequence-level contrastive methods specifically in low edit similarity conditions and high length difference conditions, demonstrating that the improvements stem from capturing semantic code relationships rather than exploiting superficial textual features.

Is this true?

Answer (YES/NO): YES